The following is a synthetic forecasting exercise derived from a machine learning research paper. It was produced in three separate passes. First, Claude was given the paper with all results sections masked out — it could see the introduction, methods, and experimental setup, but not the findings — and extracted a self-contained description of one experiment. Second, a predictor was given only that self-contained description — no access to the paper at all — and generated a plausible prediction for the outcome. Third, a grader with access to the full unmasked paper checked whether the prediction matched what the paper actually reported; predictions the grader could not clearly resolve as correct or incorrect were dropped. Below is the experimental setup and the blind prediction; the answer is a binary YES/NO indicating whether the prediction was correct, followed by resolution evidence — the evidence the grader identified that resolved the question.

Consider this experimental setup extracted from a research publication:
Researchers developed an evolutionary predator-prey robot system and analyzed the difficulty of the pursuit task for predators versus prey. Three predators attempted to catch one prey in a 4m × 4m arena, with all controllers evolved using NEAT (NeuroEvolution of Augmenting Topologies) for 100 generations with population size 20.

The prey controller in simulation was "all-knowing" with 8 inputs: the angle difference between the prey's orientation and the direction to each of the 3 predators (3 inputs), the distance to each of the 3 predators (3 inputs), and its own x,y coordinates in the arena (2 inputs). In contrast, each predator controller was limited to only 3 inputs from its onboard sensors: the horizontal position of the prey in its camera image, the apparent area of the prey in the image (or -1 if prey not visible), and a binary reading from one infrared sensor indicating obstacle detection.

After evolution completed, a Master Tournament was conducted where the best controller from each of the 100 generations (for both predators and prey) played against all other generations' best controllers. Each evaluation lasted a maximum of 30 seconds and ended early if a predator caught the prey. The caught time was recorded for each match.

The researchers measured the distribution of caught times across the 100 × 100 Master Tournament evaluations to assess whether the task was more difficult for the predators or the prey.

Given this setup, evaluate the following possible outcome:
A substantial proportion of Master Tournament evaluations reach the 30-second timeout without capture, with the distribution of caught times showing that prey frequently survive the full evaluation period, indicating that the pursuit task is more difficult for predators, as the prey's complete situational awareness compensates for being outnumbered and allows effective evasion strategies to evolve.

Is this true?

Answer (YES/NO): NO